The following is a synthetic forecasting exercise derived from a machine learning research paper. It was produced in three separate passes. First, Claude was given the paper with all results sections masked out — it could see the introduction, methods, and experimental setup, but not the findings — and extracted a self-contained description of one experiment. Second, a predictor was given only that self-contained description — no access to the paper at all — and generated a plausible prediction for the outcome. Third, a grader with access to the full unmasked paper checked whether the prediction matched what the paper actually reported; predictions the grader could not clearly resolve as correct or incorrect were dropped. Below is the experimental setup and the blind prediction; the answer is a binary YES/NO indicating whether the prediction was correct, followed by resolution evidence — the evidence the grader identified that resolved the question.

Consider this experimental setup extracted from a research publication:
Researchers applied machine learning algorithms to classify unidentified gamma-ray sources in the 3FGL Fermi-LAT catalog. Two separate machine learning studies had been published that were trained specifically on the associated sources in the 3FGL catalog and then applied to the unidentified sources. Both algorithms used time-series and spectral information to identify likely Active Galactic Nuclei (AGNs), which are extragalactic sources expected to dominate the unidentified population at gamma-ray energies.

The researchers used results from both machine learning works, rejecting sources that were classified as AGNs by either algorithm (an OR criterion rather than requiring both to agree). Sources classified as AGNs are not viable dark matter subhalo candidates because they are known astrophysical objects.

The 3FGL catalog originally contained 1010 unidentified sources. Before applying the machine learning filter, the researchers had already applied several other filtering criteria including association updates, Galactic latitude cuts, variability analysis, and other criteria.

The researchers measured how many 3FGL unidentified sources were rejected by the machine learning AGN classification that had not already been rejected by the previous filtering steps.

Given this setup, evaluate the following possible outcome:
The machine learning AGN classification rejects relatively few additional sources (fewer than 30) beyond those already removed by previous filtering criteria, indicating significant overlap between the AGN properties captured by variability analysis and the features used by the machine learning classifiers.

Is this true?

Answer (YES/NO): NO